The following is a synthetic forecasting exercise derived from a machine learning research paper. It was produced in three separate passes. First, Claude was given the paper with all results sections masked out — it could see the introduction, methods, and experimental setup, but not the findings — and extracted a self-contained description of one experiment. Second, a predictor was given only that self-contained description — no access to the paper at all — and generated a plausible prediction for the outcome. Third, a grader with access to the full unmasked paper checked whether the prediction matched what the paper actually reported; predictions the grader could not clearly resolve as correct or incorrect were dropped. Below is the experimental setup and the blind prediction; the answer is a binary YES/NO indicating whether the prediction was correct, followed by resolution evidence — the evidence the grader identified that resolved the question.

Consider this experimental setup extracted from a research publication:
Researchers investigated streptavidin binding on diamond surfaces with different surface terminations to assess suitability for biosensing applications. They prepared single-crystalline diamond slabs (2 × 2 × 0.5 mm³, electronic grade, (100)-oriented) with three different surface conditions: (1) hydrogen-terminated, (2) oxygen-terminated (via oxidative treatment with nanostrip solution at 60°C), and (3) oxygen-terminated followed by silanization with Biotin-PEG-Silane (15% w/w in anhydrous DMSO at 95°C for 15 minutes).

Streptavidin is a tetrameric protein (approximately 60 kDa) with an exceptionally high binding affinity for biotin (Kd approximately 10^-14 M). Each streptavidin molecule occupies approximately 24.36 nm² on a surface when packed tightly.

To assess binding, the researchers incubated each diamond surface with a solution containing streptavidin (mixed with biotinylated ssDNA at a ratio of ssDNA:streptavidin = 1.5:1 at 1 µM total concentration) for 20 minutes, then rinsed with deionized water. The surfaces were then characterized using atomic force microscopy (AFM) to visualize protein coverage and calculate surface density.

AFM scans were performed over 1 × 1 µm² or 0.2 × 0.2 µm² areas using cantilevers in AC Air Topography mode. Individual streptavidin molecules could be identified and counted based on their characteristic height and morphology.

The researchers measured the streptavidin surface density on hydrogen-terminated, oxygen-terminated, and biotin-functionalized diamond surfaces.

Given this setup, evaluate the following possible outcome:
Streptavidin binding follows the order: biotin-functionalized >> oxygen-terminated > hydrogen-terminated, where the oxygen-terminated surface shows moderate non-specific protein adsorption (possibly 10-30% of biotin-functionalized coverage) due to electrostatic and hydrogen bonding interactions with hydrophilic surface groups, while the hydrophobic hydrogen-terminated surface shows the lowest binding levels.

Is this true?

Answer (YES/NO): NO